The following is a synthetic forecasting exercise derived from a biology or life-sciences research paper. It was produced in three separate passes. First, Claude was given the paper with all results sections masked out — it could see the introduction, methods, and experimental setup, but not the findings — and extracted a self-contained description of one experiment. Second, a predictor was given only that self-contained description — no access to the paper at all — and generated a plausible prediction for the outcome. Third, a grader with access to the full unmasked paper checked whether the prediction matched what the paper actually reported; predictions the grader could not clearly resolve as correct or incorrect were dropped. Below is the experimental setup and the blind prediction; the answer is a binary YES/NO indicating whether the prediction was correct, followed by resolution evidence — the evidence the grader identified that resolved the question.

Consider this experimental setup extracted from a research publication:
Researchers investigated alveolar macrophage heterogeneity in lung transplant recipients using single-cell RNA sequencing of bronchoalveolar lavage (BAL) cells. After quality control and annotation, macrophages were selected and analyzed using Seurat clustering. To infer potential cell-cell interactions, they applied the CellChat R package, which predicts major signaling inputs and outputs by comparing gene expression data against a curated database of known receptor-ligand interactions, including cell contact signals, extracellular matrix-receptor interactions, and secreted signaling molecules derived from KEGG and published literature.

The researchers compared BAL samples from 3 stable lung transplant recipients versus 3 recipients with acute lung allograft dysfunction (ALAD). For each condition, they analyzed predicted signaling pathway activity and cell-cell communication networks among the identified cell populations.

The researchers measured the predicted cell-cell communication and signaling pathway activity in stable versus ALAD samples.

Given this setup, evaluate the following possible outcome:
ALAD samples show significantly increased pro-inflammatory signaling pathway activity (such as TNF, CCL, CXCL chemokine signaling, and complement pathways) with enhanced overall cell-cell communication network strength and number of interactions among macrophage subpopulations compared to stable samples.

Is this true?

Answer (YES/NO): NO